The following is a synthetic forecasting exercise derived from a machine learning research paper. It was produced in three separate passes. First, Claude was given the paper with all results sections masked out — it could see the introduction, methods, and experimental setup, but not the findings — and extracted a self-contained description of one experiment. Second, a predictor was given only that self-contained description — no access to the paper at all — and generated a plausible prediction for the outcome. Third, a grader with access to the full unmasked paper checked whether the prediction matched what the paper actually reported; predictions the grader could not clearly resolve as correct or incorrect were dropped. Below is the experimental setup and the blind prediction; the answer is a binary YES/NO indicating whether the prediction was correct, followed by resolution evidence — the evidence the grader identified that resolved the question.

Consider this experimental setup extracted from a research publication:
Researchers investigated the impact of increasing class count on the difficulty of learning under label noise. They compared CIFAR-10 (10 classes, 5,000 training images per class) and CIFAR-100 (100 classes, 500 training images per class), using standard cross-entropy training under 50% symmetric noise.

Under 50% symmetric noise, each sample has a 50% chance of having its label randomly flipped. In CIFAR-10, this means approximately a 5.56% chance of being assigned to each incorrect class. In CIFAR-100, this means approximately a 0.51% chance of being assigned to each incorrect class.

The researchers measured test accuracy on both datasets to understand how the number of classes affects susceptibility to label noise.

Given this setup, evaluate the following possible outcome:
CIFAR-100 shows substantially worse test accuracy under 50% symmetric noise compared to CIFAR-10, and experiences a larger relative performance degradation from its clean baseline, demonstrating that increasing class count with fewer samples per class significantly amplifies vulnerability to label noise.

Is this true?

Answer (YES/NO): YES